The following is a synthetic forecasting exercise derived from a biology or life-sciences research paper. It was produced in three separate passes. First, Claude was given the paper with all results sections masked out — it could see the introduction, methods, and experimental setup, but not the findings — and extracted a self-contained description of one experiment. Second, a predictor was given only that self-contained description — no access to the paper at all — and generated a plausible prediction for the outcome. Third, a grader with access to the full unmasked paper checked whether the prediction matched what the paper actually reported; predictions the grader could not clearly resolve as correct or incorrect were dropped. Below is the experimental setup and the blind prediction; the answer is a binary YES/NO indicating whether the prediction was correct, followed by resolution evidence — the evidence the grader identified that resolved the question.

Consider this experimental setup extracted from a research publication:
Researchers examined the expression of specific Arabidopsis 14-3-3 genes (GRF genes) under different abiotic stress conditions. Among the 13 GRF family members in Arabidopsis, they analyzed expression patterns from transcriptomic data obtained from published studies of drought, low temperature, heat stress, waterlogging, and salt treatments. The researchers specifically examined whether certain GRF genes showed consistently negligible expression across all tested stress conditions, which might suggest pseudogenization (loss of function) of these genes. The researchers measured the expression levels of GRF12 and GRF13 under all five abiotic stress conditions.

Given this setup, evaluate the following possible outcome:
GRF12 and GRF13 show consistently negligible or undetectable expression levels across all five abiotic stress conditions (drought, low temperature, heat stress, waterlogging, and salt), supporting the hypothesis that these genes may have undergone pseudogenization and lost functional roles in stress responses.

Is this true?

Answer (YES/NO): YES